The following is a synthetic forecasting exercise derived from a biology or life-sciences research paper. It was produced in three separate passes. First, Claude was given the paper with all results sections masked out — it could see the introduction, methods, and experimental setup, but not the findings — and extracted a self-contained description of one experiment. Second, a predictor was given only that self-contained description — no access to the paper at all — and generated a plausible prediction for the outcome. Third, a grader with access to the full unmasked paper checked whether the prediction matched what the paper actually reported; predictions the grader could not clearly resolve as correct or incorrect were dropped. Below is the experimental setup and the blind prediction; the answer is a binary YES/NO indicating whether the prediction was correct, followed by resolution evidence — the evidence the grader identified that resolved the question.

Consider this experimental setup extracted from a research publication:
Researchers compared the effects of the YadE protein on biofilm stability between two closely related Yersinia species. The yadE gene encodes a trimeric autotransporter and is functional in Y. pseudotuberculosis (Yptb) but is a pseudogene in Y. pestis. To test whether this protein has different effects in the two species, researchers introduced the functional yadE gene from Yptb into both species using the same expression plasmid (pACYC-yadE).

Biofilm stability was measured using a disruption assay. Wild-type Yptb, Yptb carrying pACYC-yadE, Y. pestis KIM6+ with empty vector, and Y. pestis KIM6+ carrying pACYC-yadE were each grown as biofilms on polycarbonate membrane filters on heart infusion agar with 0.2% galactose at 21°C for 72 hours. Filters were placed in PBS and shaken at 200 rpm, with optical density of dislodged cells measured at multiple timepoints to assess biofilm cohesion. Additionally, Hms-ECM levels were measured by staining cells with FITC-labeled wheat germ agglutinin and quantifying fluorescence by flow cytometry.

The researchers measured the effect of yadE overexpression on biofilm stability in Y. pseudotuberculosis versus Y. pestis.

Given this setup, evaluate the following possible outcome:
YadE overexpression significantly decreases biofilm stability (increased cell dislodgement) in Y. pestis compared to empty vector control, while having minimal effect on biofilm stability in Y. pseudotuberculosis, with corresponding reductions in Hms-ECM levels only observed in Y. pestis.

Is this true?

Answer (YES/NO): NO